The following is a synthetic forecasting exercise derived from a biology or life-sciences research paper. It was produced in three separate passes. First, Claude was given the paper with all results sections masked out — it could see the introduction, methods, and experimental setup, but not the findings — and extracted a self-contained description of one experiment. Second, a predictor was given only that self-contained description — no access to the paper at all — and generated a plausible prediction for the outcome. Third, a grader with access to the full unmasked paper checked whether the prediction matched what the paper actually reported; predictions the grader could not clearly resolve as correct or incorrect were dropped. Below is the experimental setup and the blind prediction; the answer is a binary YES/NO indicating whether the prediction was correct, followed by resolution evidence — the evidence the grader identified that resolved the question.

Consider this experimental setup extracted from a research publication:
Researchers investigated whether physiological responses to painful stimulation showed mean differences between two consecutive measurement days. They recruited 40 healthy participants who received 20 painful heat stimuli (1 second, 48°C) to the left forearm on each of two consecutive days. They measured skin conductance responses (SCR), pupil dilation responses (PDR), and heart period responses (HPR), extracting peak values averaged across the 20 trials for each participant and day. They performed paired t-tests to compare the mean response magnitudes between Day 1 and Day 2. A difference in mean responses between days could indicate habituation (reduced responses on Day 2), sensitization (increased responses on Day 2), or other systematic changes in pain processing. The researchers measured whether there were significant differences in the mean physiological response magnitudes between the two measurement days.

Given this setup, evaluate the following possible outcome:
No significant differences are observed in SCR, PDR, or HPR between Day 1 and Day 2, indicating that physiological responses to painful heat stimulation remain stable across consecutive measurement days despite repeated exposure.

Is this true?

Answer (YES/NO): YES